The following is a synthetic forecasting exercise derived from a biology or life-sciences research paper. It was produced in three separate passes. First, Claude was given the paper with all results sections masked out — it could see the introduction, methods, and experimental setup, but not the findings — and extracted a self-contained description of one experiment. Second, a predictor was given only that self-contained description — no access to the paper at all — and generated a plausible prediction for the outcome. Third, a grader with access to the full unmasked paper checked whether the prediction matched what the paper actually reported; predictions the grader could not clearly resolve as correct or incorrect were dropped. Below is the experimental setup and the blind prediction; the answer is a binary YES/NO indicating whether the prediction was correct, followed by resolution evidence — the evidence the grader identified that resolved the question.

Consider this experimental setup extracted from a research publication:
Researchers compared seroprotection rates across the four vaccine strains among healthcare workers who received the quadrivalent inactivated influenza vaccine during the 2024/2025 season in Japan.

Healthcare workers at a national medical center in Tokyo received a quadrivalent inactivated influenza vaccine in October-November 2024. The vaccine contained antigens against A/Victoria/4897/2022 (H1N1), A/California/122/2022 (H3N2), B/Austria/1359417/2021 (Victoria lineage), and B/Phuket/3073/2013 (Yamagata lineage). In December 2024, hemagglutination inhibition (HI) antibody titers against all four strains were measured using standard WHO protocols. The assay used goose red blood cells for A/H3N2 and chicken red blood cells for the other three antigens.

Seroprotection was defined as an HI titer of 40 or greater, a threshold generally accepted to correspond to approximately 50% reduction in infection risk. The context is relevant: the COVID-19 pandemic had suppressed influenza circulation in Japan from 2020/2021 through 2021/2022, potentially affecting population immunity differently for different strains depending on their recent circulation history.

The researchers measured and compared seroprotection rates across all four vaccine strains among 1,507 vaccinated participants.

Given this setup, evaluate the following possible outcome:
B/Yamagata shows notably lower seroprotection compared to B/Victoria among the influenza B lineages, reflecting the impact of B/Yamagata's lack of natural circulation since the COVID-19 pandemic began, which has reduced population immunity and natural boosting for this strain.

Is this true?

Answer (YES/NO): NO